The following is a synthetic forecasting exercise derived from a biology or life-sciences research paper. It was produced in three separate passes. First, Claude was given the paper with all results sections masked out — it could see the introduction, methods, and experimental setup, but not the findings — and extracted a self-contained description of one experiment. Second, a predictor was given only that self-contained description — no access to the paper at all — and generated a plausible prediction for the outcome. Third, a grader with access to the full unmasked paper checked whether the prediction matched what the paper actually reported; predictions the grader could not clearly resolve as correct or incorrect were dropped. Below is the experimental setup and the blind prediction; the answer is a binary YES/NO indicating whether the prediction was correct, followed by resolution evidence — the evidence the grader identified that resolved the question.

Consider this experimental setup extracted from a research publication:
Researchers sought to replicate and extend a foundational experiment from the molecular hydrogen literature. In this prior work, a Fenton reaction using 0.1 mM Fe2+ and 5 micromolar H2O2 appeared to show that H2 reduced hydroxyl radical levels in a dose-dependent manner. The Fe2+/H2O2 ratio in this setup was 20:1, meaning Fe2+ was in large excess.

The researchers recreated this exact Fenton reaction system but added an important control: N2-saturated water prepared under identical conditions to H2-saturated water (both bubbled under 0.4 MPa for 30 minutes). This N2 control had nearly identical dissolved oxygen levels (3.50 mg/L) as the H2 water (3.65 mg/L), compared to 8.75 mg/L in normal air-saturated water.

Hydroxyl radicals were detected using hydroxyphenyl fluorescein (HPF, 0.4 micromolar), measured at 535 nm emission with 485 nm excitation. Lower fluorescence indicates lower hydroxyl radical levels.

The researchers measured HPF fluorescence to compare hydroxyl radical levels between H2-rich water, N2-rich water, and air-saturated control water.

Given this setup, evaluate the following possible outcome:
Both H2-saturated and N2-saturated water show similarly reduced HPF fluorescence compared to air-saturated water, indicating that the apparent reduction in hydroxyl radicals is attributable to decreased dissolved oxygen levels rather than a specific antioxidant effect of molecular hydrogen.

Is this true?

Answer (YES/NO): YES